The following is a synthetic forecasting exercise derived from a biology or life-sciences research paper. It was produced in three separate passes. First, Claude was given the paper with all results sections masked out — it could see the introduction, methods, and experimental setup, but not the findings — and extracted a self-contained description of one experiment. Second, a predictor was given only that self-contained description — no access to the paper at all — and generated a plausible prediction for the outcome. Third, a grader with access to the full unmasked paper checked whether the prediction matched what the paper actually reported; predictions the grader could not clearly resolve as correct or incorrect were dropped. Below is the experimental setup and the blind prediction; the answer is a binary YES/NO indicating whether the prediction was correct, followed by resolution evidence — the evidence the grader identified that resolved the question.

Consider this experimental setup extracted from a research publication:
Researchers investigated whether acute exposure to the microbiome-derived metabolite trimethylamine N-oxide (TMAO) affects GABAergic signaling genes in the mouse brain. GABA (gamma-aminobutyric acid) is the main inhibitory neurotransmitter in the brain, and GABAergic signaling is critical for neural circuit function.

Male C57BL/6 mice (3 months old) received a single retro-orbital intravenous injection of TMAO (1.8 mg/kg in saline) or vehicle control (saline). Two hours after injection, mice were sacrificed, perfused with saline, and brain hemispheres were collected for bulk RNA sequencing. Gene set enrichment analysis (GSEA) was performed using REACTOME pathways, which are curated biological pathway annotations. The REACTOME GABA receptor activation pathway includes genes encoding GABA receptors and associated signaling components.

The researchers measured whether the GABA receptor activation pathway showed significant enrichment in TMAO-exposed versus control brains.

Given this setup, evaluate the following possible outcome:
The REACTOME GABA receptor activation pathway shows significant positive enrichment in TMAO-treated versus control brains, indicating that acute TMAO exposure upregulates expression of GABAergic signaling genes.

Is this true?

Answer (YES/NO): YES